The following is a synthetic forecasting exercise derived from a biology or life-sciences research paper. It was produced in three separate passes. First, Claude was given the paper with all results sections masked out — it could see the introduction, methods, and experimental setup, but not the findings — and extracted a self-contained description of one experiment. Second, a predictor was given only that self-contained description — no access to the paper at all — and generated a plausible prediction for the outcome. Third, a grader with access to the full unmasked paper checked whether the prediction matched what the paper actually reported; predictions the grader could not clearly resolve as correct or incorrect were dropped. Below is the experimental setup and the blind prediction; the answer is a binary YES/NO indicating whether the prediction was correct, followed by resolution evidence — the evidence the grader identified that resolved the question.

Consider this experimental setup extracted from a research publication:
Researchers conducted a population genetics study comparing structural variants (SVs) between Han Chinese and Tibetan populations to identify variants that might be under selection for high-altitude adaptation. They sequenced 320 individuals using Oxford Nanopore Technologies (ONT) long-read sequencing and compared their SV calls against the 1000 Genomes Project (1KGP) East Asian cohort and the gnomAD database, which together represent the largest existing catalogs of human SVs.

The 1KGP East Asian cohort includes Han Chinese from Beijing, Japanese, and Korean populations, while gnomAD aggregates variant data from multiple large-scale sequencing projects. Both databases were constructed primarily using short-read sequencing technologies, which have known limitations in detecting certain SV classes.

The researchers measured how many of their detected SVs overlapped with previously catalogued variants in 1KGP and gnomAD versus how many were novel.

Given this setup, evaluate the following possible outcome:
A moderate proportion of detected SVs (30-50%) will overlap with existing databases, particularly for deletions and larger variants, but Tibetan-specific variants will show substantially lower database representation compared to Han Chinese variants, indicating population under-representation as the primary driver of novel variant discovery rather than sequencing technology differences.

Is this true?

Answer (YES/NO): NO